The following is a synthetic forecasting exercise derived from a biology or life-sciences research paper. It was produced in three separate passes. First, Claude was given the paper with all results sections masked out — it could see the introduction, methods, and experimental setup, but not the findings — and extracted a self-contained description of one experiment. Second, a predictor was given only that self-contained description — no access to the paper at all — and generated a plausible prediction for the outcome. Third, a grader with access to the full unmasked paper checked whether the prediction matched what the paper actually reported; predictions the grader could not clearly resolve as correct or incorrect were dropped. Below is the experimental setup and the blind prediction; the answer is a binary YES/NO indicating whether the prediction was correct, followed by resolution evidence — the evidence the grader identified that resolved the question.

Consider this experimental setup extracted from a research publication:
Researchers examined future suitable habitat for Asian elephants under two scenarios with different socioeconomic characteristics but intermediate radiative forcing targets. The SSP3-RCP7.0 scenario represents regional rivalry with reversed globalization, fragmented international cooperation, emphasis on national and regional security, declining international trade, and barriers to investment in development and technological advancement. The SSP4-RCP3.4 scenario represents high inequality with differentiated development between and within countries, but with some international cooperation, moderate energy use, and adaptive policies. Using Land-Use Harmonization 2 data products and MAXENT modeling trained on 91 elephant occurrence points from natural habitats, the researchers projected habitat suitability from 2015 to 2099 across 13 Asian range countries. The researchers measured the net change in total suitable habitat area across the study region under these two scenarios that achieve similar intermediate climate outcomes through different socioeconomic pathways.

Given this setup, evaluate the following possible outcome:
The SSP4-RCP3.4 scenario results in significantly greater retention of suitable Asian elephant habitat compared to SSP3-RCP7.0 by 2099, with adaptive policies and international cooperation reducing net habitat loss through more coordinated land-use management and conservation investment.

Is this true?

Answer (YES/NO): NO